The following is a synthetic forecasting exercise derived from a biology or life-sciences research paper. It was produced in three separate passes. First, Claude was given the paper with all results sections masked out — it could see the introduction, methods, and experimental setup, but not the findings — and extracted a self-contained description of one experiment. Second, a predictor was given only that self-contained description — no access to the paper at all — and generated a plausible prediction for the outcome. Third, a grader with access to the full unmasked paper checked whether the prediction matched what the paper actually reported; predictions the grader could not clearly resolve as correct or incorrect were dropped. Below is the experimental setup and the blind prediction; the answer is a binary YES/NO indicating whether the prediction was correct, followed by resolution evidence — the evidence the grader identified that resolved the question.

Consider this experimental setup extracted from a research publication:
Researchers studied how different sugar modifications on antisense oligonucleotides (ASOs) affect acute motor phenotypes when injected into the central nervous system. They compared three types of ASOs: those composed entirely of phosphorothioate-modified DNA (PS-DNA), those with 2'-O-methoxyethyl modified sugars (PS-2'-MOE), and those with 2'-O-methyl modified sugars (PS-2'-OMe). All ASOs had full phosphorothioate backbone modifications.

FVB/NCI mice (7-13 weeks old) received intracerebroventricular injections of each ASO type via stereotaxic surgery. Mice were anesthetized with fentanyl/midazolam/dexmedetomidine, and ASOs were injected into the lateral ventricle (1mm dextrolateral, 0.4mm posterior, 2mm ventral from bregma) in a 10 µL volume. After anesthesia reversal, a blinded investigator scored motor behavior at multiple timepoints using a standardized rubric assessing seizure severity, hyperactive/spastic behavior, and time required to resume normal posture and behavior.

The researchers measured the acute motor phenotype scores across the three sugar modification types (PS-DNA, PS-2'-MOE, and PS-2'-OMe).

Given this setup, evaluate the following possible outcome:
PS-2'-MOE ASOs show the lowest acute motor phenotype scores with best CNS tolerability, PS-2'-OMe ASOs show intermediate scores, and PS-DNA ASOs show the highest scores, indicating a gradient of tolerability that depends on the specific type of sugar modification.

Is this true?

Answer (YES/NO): NO